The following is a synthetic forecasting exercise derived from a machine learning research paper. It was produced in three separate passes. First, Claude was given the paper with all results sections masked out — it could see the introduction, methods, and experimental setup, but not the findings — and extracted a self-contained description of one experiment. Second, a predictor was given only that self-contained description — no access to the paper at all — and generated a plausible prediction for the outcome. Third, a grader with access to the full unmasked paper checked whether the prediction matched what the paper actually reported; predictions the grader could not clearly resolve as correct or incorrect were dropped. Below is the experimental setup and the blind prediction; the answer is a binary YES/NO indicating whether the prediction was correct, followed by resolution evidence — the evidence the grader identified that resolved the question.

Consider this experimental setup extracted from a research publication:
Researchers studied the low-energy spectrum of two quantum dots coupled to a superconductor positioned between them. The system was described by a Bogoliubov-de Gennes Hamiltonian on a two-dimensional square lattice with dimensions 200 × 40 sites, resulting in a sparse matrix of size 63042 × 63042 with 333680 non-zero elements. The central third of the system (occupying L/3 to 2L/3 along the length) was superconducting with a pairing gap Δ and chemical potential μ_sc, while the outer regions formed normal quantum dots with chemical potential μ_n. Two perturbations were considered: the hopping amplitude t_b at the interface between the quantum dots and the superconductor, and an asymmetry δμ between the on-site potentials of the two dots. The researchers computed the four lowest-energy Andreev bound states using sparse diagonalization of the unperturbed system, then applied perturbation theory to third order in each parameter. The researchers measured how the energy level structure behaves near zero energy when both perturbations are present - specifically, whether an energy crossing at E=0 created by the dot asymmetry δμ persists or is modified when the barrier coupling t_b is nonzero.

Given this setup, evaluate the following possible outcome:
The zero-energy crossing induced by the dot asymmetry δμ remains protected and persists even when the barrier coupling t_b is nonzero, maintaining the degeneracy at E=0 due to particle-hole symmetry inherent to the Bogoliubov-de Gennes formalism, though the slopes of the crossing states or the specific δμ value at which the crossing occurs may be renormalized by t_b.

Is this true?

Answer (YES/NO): NO